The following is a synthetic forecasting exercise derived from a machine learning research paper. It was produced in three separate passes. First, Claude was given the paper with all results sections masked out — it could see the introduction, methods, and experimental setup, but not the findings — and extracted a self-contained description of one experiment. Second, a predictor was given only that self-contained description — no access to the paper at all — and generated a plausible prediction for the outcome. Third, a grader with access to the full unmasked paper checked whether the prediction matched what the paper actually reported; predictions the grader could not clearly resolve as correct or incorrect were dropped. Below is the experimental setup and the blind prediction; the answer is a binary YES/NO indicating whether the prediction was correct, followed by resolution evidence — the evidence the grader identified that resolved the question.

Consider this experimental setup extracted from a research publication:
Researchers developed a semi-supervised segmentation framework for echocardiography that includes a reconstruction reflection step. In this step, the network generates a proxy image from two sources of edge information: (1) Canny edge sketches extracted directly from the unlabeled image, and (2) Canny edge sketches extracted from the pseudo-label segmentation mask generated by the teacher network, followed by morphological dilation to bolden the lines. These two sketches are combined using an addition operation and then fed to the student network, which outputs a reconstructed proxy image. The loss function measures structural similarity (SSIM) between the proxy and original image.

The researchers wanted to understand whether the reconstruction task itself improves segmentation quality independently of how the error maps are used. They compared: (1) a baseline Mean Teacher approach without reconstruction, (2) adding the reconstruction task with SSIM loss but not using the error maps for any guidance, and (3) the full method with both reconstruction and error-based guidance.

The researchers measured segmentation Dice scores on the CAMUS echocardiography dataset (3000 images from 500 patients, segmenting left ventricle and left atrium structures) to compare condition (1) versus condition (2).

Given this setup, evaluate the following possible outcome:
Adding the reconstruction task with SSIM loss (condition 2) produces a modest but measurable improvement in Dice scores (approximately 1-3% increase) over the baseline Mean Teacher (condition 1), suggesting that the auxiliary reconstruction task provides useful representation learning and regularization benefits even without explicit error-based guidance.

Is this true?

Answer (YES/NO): NO